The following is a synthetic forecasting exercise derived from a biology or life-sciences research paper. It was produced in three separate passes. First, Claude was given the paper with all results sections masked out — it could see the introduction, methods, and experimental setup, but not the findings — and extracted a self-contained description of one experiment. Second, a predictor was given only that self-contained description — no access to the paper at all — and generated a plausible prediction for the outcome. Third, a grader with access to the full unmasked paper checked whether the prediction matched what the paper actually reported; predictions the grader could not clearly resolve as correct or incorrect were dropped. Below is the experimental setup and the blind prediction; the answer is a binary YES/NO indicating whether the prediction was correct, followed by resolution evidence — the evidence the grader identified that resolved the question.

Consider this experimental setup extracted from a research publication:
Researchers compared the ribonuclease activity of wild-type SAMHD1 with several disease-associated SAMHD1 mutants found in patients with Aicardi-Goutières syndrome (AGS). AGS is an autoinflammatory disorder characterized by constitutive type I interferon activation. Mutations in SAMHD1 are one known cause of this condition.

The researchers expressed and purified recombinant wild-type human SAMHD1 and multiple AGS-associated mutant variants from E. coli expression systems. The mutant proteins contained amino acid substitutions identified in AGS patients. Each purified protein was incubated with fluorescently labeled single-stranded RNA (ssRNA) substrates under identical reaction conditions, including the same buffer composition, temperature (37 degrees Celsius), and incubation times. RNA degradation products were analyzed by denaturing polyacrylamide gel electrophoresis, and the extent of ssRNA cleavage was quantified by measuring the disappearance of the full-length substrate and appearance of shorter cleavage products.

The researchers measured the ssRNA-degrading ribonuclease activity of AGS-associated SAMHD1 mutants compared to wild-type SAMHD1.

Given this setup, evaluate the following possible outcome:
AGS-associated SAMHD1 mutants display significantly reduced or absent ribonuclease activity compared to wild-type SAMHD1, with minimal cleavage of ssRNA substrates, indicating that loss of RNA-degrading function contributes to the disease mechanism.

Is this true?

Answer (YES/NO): YES